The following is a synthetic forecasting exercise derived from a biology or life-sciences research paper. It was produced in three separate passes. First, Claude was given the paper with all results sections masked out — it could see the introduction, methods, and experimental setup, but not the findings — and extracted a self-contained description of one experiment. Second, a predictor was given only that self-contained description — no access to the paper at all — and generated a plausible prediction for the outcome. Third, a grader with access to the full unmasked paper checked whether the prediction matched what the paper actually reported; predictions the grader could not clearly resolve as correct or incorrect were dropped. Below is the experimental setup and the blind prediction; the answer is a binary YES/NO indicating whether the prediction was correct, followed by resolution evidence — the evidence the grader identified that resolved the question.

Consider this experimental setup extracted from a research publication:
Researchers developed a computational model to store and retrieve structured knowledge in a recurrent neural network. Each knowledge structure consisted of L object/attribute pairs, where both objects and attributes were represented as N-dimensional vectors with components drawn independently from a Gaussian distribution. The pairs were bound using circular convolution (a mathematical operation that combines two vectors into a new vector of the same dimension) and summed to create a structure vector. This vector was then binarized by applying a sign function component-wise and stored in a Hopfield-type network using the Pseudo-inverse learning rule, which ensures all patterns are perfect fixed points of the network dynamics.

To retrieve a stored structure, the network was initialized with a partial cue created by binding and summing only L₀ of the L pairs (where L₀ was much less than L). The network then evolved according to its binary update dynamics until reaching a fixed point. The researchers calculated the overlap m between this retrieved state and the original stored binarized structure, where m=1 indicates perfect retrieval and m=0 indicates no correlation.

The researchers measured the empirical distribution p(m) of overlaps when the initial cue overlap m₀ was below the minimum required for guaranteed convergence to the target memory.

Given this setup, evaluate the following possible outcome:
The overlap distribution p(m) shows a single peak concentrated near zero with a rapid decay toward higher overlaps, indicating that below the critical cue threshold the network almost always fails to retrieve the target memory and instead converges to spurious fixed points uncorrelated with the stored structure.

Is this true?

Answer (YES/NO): NO